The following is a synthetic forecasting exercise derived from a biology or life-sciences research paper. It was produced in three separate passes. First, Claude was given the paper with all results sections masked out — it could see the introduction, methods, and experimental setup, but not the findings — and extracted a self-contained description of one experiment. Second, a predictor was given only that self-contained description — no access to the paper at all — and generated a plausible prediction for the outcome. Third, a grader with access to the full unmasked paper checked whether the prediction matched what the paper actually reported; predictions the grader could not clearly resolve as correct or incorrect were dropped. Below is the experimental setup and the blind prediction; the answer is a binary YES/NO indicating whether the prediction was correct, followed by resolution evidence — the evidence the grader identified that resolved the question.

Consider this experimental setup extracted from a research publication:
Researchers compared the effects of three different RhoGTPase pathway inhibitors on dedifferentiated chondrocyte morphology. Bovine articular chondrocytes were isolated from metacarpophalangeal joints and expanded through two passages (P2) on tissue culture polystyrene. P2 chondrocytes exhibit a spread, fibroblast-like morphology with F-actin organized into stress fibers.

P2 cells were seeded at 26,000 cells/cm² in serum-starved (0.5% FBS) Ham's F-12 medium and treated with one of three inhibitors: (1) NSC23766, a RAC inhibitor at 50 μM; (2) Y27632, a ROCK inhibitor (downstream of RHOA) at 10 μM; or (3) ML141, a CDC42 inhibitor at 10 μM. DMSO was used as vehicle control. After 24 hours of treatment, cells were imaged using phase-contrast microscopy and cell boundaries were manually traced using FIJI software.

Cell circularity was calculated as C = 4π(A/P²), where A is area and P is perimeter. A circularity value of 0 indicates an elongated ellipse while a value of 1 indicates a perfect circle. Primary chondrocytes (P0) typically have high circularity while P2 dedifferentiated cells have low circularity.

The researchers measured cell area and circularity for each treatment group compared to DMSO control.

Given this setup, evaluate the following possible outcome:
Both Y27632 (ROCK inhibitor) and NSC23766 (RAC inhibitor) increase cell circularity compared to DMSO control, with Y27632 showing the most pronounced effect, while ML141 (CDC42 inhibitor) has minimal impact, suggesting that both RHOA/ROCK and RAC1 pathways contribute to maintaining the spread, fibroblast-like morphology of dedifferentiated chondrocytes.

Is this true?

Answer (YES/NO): NO